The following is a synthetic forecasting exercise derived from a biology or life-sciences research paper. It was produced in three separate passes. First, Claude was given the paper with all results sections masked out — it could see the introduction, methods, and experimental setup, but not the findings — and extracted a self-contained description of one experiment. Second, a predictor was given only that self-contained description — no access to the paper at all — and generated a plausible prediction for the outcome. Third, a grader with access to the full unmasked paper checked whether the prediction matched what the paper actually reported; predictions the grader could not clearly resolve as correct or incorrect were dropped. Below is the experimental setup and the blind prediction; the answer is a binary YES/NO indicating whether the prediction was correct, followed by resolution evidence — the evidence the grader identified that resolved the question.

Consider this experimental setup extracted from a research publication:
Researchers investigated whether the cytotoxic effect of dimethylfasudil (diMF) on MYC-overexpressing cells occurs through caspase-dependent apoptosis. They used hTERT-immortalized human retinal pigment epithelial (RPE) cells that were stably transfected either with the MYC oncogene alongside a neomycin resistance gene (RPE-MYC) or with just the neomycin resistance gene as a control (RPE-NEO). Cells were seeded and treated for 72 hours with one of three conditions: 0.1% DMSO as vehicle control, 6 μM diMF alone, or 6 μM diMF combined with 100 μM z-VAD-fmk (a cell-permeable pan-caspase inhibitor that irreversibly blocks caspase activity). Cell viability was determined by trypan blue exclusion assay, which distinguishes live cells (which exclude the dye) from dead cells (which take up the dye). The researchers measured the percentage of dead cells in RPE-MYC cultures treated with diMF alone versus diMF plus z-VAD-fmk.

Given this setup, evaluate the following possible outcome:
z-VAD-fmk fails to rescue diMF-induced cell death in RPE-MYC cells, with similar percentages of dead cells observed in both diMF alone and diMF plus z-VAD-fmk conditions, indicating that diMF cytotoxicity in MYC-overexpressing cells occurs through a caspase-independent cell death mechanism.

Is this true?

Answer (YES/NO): NO